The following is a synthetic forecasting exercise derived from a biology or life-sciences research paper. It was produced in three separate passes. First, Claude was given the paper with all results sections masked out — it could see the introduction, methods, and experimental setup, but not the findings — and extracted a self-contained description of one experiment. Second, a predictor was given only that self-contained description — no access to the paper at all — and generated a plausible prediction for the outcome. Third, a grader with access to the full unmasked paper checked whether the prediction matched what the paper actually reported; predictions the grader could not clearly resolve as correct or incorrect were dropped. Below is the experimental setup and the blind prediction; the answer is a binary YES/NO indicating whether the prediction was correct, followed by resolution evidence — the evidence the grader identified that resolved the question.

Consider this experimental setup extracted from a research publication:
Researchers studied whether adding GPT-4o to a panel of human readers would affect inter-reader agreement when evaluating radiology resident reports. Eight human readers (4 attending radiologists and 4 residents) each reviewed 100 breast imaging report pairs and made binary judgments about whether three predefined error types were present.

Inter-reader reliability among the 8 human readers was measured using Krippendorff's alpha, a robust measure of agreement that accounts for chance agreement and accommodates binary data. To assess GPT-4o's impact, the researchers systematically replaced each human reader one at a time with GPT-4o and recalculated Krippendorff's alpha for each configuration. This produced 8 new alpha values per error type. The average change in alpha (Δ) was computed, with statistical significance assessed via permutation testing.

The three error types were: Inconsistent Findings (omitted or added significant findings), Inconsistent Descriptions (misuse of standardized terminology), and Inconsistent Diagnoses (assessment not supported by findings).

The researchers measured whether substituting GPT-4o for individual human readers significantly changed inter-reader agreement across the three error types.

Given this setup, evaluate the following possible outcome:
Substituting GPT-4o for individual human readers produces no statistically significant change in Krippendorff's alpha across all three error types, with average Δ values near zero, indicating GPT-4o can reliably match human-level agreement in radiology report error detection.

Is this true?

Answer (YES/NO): YES